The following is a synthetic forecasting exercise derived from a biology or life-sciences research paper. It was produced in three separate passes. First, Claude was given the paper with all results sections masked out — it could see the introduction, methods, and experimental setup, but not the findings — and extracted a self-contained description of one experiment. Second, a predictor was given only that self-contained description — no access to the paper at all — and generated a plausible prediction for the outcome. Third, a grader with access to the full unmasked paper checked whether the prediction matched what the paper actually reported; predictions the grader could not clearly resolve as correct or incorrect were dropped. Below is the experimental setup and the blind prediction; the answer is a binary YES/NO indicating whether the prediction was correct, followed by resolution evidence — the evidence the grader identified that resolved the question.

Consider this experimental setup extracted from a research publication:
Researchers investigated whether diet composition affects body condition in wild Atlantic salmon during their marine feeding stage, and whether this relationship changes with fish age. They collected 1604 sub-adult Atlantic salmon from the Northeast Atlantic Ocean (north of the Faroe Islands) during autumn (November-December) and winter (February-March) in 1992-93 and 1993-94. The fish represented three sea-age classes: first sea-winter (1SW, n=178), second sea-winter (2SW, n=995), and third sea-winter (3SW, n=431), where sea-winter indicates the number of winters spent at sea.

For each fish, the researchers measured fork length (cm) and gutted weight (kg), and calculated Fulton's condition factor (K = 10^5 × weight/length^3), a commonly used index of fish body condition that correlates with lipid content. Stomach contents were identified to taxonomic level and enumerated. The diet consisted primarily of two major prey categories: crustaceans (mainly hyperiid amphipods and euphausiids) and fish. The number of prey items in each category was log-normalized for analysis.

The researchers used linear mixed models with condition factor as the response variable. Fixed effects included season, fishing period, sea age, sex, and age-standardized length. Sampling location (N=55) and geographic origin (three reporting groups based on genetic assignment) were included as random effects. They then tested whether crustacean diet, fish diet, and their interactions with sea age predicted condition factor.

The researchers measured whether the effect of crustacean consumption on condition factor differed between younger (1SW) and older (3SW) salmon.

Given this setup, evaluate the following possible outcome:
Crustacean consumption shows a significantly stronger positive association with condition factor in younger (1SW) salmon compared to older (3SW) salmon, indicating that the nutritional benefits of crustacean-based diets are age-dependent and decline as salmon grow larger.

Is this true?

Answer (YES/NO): YES